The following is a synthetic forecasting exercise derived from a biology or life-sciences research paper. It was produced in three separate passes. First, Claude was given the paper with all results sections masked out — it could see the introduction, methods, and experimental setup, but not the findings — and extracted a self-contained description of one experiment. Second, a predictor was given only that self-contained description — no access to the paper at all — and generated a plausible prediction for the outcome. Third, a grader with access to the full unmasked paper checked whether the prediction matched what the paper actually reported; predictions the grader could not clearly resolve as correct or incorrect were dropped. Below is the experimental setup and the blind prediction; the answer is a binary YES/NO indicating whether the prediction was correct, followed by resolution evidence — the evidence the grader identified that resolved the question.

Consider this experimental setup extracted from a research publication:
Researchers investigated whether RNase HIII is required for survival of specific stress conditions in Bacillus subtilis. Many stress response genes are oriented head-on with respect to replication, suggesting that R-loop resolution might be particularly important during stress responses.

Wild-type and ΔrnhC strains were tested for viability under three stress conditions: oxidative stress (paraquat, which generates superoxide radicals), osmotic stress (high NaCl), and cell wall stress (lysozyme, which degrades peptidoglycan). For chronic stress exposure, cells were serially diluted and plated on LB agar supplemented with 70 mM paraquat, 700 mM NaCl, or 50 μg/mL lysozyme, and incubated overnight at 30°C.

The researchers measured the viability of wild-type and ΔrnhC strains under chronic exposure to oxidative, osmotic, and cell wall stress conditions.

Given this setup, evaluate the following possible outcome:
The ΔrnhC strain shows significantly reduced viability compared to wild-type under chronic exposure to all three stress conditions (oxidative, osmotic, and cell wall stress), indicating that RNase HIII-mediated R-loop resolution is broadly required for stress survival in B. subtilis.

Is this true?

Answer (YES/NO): YES